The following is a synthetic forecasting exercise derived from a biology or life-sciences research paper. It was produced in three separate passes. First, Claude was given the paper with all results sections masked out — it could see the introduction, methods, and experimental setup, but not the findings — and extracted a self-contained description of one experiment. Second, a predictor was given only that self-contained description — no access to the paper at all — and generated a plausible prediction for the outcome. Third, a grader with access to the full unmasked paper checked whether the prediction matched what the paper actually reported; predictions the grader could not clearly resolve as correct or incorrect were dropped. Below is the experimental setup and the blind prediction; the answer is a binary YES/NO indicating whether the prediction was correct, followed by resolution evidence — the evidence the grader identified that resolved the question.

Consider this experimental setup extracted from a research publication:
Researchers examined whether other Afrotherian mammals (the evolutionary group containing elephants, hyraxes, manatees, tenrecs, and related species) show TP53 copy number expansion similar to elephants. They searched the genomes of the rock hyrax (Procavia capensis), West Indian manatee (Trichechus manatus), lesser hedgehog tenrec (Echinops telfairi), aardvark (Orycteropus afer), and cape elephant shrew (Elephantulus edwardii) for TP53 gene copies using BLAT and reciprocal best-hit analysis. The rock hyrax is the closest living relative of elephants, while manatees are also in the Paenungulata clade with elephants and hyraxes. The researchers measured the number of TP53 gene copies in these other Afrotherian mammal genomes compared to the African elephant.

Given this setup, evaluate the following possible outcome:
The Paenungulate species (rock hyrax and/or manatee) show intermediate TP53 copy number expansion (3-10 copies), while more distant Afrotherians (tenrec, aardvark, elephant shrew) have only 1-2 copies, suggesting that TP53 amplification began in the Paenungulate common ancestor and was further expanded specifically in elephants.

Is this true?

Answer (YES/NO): NO